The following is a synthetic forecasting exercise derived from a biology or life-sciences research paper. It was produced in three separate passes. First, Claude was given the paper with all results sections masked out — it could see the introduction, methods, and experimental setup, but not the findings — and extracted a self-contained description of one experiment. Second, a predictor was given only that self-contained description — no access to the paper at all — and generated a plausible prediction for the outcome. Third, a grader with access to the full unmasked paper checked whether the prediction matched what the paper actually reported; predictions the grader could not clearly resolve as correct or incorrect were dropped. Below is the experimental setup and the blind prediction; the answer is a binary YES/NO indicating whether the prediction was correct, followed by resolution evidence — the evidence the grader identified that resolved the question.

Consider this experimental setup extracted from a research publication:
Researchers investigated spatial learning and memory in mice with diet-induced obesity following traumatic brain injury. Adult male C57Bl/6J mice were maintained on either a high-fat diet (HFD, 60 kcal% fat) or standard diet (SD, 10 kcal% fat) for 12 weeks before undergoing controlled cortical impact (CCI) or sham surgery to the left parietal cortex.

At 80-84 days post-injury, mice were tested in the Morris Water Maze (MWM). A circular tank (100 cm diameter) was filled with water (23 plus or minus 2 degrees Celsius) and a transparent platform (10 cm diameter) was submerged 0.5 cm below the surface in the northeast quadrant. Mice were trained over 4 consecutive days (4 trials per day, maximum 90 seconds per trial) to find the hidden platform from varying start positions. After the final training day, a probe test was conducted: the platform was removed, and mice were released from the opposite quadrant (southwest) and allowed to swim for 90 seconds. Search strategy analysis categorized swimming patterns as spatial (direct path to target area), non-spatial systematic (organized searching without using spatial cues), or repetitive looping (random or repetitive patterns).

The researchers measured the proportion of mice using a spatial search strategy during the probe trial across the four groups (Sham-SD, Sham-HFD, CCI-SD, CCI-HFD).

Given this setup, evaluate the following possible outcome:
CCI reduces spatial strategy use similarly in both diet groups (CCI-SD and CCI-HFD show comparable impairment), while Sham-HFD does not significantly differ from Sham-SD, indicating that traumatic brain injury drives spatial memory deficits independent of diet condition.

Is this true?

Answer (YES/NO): NO